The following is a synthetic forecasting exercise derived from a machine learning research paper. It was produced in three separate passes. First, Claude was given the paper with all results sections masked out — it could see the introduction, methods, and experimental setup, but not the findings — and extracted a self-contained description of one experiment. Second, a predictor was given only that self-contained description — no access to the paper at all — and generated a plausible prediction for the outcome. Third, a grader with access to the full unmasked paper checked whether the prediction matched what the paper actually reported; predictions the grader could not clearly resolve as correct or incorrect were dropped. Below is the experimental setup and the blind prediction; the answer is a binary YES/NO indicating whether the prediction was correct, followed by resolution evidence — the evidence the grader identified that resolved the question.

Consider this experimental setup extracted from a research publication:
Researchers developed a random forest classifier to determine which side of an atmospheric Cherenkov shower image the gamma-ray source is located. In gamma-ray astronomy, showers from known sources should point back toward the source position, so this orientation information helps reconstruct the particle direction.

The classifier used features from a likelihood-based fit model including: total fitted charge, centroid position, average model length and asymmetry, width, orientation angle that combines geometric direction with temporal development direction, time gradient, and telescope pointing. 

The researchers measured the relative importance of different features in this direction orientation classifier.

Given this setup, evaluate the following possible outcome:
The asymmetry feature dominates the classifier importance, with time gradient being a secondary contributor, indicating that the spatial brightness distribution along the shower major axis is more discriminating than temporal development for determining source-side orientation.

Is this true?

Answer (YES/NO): NO